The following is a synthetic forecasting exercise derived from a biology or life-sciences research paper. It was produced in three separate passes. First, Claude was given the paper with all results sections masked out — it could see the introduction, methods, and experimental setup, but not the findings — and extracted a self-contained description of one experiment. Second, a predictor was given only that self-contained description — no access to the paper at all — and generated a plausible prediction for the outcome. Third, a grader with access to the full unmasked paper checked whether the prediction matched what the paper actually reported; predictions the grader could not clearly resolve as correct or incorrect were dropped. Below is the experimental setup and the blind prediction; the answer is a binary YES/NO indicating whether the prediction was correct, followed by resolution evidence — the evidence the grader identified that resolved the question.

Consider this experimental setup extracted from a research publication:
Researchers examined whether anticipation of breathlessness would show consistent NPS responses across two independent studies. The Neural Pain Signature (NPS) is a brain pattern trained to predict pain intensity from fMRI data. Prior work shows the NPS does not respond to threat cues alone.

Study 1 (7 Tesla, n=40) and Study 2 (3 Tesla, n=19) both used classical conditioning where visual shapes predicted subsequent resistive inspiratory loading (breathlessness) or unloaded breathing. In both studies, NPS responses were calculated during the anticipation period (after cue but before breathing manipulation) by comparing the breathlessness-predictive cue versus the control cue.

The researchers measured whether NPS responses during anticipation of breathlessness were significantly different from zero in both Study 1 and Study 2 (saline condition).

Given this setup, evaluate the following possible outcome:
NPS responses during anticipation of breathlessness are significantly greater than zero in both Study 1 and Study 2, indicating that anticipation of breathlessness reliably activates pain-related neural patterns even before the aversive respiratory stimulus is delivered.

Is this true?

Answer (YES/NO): YES